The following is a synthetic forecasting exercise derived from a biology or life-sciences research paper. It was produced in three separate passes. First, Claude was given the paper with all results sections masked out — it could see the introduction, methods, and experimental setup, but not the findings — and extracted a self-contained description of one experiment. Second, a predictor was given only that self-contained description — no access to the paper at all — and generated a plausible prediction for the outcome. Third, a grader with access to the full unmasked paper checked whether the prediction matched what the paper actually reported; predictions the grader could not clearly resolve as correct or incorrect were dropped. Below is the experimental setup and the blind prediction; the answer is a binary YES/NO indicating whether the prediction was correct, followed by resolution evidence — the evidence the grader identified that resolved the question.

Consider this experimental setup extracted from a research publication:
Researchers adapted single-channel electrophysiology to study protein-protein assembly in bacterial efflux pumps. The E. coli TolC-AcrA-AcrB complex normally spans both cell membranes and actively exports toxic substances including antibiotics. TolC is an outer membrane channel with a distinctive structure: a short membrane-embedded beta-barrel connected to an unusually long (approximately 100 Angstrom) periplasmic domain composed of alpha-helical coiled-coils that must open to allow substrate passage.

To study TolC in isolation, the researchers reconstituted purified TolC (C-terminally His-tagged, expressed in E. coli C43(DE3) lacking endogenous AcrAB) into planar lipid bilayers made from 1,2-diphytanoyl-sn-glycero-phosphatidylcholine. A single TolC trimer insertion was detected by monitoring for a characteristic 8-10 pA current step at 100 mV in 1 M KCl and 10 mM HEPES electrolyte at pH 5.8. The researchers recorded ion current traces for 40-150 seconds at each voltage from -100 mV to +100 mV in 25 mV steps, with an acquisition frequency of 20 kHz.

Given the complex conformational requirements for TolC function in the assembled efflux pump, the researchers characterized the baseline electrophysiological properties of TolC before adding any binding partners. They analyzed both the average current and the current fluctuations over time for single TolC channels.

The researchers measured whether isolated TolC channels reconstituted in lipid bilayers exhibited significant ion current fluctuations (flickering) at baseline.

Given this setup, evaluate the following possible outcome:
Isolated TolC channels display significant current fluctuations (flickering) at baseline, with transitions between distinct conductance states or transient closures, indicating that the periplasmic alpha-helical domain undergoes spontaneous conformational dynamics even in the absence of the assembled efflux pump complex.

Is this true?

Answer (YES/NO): YES